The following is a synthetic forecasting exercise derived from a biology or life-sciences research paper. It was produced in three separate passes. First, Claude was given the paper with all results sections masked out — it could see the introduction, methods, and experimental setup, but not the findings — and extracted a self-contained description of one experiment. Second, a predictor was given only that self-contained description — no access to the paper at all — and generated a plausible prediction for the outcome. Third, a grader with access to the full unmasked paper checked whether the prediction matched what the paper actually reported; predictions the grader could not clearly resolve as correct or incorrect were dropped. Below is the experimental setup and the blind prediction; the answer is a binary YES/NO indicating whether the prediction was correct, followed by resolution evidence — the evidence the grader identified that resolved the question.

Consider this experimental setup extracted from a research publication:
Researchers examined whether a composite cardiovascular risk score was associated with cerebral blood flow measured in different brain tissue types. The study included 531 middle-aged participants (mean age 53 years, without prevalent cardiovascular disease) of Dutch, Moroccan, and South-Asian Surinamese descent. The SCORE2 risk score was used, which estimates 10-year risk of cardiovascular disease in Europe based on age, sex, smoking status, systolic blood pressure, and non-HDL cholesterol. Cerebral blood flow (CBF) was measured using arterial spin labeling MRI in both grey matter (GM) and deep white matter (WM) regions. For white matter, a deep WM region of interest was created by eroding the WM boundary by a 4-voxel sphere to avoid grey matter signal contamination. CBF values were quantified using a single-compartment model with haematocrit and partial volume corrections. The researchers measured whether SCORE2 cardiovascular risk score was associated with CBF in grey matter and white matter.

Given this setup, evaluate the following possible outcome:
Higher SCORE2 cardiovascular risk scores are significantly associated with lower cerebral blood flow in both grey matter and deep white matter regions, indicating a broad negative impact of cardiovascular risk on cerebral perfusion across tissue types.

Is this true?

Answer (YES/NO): NO